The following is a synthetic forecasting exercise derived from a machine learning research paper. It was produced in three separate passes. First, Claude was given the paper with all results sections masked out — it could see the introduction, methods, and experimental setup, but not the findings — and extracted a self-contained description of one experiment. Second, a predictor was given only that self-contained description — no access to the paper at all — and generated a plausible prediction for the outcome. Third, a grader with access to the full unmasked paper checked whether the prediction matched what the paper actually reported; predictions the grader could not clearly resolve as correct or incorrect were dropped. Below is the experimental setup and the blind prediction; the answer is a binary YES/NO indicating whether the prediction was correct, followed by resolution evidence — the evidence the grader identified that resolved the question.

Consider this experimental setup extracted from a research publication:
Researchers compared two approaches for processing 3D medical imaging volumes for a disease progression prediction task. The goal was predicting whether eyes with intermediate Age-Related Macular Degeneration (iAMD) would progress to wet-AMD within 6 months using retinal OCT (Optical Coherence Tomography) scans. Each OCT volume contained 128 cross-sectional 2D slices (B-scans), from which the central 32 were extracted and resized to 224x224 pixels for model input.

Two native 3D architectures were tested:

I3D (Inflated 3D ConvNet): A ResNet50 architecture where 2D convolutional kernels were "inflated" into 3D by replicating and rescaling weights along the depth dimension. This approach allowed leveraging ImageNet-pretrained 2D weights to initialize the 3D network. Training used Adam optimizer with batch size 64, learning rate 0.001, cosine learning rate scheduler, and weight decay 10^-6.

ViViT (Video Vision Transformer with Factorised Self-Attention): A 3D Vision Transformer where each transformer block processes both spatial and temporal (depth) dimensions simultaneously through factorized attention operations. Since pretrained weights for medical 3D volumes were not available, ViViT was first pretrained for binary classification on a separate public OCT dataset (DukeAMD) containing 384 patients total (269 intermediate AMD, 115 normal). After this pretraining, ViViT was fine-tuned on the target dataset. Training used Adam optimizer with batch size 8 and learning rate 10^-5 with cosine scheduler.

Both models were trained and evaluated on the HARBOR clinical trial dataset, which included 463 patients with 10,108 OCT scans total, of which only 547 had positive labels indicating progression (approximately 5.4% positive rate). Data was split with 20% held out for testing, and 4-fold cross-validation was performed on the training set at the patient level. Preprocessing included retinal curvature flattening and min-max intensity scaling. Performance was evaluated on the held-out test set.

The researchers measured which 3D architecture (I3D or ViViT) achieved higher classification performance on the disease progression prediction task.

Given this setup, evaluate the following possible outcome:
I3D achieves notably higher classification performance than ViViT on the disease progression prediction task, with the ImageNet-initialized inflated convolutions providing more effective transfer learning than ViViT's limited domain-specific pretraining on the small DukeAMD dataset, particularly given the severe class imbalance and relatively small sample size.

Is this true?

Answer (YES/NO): YES